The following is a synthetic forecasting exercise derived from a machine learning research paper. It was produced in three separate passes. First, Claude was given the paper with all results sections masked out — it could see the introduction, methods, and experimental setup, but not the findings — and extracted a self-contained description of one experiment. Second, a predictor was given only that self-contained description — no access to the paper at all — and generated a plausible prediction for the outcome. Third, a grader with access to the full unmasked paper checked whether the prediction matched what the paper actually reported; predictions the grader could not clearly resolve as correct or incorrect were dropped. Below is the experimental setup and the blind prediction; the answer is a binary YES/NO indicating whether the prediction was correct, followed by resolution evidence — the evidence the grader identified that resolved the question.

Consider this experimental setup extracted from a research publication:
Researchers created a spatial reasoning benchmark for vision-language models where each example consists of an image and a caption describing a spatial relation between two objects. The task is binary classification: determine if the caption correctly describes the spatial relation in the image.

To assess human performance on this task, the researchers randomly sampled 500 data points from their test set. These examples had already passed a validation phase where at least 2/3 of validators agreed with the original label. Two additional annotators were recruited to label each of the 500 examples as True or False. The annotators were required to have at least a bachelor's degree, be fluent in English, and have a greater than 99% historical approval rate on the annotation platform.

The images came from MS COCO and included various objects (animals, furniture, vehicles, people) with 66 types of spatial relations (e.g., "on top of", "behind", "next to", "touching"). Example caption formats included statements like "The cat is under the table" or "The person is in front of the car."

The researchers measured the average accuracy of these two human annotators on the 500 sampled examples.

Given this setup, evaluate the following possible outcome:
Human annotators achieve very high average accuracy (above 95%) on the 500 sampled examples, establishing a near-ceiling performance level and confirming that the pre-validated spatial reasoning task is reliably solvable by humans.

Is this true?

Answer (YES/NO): YES